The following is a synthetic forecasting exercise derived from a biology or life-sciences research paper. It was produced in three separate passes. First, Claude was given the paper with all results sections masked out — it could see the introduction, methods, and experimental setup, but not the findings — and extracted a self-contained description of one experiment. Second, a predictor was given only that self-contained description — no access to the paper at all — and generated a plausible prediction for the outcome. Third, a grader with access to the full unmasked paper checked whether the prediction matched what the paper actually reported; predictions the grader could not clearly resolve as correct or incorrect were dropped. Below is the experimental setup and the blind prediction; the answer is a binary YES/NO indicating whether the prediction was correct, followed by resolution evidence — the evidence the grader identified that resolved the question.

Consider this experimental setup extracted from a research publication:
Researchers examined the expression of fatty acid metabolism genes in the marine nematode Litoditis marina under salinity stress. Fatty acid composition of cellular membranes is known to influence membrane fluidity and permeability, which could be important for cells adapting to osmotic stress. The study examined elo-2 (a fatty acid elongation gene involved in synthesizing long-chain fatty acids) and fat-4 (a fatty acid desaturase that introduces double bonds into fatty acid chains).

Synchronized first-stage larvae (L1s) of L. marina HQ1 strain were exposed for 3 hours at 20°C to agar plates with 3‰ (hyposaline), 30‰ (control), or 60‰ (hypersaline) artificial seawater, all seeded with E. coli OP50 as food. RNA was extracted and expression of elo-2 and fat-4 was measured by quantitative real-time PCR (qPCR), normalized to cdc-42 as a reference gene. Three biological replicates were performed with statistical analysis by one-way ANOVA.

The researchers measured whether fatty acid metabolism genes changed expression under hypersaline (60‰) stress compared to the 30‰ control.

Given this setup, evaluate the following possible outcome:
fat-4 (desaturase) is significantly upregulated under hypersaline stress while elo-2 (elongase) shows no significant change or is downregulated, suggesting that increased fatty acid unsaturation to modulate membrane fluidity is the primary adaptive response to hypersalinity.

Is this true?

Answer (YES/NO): NO